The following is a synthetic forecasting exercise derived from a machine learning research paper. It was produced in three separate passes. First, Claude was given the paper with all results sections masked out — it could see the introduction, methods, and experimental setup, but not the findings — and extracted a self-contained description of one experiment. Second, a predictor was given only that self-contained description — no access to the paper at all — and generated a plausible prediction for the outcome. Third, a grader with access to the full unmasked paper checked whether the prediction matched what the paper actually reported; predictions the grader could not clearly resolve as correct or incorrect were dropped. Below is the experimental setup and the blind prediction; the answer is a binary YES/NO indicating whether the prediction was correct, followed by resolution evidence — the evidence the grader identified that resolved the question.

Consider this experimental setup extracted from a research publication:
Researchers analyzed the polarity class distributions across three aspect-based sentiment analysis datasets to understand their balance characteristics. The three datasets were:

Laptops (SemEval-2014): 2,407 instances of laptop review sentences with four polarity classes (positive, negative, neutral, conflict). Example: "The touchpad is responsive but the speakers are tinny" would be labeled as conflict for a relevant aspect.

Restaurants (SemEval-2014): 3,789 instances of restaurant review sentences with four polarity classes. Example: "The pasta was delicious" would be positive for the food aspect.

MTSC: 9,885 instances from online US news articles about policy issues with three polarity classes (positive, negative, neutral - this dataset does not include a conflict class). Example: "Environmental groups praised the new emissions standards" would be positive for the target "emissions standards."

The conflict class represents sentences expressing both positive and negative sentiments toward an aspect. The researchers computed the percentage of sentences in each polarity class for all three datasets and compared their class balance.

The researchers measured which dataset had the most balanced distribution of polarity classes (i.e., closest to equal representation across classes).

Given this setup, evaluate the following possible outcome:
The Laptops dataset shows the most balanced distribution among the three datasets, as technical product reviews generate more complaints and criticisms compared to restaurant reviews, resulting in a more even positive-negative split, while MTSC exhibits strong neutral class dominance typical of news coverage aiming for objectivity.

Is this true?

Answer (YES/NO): NO